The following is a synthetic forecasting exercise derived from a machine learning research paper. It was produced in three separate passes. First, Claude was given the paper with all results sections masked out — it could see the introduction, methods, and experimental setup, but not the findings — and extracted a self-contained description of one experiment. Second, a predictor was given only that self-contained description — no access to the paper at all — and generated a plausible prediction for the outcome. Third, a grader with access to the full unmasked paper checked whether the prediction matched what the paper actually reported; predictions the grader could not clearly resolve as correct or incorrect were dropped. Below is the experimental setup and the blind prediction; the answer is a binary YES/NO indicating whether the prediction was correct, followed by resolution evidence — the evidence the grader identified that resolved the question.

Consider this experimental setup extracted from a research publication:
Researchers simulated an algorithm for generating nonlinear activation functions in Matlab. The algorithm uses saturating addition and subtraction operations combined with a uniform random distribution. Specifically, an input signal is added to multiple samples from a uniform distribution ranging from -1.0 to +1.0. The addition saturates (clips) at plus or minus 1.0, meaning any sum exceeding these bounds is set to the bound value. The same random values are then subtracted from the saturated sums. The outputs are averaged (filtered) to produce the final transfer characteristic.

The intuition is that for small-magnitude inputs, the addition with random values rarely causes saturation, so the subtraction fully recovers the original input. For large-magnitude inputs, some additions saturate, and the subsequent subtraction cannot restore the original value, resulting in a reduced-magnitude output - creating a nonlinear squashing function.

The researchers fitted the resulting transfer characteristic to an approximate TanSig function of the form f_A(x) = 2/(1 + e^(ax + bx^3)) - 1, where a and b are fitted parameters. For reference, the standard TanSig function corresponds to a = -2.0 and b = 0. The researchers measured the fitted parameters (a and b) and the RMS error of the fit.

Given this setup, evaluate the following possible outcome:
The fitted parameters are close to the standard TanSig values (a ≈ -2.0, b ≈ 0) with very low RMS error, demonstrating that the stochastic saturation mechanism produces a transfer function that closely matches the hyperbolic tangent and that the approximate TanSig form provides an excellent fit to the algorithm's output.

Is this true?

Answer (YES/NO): NO